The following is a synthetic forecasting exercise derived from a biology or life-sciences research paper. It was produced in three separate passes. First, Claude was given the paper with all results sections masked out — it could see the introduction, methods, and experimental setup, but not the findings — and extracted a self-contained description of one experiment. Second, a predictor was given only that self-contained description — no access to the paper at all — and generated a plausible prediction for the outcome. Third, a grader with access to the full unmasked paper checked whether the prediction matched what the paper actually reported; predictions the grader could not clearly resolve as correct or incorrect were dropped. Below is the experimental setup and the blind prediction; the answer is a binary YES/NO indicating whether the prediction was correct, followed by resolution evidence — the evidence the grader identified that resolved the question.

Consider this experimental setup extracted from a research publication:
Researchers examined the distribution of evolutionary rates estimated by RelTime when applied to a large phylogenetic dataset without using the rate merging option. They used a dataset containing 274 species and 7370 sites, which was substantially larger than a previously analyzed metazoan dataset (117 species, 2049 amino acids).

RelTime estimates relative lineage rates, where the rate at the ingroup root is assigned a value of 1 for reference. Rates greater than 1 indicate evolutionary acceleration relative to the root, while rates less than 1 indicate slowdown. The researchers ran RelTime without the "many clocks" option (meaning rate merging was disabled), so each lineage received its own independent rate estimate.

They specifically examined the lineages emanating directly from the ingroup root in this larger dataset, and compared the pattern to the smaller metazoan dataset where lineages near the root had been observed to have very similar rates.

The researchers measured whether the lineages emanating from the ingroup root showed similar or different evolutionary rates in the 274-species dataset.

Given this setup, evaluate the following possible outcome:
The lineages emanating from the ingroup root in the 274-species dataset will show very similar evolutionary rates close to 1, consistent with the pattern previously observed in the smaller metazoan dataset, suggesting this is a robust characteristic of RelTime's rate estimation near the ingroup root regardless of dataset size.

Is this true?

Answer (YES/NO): NO